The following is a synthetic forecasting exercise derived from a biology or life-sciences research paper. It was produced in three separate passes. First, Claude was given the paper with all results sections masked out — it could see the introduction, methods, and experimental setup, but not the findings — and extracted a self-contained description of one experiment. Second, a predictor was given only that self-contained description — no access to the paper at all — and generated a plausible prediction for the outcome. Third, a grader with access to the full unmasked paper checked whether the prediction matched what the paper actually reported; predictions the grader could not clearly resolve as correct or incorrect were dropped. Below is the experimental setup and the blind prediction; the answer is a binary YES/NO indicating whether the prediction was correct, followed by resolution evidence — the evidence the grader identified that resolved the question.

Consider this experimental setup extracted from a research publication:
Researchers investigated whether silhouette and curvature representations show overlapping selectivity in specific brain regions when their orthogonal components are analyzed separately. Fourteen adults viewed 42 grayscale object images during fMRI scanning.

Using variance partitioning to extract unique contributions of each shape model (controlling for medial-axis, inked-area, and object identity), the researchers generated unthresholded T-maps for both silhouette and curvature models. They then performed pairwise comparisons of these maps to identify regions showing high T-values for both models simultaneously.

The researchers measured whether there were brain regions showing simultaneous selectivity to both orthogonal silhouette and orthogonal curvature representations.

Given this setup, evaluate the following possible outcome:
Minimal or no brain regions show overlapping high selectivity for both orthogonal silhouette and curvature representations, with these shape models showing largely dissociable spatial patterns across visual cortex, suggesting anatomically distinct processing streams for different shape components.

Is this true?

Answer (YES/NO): NO